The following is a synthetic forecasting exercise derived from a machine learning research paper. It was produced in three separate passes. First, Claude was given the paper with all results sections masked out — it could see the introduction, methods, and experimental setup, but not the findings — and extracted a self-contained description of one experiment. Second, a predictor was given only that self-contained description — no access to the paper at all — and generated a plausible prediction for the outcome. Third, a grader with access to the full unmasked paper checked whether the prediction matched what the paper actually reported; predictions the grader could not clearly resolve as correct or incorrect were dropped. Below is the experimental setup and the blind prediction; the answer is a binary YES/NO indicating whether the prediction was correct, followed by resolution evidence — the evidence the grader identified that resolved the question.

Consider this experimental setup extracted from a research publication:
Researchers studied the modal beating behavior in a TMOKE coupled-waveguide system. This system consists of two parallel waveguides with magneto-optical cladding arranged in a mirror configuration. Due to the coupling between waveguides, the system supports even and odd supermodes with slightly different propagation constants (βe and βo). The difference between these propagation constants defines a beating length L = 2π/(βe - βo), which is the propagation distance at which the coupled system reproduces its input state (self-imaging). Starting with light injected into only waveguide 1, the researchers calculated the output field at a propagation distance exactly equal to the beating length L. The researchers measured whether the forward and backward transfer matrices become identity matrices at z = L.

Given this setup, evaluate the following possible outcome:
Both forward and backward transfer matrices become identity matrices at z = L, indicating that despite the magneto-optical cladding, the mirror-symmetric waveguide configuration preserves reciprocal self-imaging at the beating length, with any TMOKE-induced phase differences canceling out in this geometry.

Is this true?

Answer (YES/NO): YES